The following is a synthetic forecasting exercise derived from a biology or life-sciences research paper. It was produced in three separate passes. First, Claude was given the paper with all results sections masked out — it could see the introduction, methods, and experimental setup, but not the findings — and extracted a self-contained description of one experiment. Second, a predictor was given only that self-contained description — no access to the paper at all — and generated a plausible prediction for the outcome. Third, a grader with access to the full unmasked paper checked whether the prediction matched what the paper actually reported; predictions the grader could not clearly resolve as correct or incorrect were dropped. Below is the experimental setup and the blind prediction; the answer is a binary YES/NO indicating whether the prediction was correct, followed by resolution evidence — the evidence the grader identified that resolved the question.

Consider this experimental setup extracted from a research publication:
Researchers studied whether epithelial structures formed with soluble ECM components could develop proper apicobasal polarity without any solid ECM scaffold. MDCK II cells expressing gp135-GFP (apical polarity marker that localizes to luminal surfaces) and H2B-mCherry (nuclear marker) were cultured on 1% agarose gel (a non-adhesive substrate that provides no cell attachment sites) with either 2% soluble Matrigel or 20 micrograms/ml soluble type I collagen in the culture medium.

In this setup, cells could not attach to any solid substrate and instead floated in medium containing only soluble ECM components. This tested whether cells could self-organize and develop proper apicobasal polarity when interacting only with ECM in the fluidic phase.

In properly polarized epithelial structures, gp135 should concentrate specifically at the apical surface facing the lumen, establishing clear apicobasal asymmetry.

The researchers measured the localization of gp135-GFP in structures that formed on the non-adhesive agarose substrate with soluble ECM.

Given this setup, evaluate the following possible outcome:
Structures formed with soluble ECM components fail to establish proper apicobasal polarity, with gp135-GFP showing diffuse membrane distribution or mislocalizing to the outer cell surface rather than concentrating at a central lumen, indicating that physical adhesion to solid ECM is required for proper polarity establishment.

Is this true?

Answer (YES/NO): NO